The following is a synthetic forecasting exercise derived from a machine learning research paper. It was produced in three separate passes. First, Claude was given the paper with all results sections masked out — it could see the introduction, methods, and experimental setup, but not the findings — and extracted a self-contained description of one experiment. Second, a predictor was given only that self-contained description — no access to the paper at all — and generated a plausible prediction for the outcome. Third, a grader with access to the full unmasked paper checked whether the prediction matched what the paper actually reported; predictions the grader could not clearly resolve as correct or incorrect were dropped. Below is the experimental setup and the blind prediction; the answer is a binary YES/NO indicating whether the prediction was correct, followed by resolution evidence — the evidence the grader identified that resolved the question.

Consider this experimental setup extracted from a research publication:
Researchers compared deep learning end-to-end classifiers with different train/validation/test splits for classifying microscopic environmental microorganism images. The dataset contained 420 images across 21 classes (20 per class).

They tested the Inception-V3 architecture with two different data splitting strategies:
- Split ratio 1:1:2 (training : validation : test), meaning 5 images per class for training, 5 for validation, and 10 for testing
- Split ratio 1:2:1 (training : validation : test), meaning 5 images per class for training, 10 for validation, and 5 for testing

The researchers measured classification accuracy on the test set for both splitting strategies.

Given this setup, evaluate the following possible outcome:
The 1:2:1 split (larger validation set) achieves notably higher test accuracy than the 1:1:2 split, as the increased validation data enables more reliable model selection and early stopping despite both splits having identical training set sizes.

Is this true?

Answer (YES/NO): NO